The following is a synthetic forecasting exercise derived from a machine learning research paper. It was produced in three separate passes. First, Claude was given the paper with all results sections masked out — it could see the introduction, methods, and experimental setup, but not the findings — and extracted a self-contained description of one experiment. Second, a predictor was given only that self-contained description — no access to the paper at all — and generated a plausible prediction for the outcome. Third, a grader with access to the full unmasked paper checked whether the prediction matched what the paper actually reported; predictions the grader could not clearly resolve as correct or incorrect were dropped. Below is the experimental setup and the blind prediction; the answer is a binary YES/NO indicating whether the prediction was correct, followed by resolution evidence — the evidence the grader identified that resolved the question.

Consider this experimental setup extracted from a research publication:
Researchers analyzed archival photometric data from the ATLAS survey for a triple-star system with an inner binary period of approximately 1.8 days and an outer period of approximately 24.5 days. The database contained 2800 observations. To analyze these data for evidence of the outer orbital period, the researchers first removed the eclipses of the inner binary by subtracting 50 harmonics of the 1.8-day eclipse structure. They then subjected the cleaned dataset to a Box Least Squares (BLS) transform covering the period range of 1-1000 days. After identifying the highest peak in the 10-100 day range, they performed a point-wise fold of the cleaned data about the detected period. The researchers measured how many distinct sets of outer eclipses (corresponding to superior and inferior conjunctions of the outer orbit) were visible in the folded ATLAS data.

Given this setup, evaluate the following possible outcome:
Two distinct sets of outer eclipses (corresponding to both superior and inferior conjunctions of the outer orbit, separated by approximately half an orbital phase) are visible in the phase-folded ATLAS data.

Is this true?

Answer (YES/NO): NO